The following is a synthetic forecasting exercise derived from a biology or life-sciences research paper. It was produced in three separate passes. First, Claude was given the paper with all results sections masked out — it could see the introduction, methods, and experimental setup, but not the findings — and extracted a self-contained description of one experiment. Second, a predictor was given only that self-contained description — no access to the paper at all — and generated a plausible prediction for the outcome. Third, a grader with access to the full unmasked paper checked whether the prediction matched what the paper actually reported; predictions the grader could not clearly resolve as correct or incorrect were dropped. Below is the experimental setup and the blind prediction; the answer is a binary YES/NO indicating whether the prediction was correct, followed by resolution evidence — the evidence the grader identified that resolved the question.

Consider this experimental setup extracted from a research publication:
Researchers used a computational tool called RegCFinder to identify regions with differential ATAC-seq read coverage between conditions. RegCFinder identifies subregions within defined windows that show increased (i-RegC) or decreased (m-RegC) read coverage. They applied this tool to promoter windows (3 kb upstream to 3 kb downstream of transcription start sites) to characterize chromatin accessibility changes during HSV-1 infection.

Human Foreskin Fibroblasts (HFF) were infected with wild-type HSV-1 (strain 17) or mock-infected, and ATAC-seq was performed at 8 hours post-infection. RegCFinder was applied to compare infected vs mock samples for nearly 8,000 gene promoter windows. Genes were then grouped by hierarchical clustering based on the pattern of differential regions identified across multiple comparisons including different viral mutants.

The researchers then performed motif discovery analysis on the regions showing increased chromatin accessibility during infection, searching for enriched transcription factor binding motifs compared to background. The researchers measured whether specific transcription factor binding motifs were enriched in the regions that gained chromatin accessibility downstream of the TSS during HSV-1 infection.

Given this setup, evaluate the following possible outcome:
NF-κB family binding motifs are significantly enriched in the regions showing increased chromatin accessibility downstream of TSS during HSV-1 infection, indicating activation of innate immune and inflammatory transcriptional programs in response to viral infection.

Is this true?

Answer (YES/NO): NO